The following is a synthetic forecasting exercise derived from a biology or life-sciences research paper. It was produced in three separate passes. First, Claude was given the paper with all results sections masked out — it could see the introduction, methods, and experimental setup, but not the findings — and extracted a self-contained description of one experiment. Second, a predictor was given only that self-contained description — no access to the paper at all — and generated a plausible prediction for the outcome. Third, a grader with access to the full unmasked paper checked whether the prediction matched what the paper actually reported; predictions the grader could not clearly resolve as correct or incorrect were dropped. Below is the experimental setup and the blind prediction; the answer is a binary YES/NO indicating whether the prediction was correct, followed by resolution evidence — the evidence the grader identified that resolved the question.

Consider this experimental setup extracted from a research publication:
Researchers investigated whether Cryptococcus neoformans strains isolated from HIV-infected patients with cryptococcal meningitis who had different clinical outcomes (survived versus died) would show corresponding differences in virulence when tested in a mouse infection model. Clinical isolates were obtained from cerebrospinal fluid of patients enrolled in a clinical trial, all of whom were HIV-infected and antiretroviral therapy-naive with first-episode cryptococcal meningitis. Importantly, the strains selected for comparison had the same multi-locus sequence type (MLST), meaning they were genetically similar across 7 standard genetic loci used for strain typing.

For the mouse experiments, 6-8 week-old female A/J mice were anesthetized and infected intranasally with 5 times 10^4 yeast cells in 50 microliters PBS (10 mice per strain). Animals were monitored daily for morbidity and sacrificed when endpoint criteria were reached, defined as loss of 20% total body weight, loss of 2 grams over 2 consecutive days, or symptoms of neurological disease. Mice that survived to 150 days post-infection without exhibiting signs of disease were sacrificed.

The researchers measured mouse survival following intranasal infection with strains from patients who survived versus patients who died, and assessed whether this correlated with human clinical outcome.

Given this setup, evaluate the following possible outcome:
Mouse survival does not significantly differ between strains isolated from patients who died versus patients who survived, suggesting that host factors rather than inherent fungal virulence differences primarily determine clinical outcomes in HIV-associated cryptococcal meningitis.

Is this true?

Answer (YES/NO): NO